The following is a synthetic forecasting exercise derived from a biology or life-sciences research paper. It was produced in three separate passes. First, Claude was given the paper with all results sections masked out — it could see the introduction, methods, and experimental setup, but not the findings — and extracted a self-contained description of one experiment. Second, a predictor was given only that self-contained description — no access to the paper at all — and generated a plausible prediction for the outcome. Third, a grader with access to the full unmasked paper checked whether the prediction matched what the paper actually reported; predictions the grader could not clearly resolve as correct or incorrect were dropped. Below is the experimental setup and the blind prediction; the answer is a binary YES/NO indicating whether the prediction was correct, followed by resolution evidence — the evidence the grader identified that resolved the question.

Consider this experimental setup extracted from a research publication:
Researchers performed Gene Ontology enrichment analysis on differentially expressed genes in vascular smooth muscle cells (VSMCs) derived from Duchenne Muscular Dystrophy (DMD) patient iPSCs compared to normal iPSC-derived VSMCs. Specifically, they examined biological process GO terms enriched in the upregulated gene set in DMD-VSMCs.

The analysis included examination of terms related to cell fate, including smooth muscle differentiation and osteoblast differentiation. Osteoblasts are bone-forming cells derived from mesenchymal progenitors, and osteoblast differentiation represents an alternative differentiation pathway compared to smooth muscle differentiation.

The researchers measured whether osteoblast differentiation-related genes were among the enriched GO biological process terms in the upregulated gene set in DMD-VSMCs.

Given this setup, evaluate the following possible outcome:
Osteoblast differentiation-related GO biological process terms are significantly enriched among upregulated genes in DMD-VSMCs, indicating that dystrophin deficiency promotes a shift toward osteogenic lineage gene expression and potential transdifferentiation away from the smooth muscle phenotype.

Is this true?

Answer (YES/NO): YES